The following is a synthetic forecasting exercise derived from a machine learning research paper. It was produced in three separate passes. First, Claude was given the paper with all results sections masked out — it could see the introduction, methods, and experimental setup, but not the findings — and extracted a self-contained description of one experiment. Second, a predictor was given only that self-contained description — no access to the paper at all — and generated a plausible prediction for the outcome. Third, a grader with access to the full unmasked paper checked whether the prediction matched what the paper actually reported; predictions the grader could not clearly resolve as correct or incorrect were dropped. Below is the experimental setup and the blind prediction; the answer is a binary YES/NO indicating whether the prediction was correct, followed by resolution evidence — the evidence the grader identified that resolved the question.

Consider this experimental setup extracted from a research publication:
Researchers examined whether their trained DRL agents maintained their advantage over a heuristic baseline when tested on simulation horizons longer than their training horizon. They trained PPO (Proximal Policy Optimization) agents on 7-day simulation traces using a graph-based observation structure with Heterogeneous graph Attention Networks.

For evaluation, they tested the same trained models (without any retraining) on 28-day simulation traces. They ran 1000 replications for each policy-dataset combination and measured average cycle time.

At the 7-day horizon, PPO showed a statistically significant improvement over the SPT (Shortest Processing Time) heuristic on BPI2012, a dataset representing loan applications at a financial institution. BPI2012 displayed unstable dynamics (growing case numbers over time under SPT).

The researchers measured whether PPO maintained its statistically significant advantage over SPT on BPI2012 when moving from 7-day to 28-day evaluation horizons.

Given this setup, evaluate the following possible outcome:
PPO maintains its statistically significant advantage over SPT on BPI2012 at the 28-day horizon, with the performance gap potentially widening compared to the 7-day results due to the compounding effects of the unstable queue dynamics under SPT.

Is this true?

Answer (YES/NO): NO